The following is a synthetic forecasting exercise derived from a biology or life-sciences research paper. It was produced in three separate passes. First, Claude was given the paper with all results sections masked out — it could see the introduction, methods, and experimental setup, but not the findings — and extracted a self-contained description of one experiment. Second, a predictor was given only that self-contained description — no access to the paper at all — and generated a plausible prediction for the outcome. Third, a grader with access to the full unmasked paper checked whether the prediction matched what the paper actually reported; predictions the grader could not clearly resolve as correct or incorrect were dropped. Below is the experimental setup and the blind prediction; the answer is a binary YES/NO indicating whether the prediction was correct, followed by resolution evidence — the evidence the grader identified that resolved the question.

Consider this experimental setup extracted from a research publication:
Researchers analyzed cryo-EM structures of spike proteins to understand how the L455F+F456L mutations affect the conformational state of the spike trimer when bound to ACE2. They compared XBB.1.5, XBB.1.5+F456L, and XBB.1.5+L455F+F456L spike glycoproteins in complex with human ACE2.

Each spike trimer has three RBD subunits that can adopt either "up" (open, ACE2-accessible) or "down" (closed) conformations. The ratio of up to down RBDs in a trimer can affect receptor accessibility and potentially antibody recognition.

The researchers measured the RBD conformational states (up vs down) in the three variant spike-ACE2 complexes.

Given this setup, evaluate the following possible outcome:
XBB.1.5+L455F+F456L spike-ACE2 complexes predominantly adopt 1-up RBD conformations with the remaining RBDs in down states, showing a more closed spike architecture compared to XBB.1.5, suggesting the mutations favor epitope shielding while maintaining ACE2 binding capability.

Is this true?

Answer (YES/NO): NO